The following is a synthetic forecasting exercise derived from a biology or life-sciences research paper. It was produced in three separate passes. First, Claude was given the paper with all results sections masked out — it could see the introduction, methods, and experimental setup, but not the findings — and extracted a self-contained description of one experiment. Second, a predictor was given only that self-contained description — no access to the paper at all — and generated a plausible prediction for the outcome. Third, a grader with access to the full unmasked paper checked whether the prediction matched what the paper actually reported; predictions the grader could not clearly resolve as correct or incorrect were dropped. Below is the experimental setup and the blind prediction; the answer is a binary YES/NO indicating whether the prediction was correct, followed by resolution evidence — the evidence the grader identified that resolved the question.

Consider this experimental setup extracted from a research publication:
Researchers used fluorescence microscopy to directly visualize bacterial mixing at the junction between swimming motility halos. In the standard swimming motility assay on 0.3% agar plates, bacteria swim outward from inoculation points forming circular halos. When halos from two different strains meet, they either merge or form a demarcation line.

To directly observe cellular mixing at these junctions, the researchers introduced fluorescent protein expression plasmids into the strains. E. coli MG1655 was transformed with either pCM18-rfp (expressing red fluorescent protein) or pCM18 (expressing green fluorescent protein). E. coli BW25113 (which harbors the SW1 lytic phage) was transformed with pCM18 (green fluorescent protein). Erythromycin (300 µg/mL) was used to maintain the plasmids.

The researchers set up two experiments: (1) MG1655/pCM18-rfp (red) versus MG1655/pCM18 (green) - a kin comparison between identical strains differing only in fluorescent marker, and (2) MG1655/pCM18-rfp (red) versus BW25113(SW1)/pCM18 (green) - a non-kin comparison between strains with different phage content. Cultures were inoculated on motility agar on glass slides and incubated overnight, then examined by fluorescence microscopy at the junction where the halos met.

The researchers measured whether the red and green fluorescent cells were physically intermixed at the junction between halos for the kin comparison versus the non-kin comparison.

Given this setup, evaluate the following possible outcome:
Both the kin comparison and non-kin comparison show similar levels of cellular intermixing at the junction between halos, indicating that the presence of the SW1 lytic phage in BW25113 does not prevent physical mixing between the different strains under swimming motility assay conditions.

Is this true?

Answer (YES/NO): NO